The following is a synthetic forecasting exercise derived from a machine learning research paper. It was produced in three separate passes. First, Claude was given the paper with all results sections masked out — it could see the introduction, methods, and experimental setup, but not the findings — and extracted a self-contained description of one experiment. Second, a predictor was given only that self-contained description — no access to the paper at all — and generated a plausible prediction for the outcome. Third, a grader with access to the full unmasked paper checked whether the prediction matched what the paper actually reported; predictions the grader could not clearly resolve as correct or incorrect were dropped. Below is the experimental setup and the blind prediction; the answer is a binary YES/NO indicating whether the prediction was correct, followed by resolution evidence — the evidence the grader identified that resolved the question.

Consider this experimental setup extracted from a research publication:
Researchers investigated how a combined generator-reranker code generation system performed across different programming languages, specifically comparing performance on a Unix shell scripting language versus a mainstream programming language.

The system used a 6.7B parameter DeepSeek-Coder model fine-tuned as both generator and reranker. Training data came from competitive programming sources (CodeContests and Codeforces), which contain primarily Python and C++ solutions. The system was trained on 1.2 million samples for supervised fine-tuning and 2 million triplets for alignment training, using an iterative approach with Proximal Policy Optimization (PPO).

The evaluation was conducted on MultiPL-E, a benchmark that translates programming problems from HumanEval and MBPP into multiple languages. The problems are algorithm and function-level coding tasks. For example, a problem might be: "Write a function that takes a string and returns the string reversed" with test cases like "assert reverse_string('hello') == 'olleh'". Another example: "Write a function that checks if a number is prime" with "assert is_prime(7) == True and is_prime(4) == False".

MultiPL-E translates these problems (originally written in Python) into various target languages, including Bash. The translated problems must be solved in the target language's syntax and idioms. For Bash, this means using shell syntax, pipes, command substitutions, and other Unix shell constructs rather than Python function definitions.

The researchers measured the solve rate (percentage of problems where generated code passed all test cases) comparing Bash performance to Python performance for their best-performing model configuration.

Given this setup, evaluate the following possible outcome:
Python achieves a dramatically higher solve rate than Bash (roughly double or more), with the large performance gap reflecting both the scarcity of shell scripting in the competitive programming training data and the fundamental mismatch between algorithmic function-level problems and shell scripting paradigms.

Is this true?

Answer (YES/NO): YES